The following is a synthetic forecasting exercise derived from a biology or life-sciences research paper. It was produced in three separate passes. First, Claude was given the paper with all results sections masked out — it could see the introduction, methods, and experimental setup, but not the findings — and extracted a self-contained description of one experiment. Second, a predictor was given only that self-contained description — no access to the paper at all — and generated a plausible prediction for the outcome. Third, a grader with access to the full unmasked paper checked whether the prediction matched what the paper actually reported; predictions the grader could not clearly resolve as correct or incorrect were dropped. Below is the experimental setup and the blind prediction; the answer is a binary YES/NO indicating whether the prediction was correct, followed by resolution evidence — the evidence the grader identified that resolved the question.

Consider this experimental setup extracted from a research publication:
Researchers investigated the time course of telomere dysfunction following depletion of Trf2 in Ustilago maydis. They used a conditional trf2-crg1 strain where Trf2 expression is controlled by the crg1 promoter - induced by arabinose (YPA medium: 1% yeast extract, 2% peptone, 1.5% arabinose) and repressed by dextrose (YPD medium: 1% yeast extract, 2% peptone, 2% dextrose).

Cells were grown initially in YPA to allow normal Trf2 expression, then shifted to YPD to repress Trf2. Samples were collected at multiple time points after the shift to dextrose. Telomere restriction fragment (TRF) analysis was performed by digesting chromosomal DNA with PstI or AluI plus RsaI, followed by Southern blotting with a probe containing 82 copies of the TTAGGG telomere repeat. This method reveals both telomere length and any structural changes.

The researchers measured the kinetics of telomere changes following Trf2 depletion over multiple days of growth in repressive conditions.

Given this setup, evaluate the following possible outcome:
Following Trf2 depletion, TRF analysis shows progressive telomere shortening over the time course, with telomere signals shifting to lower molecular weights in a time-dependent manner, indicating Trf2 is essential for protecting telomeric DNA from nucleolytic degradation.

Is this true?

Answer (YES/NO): NO